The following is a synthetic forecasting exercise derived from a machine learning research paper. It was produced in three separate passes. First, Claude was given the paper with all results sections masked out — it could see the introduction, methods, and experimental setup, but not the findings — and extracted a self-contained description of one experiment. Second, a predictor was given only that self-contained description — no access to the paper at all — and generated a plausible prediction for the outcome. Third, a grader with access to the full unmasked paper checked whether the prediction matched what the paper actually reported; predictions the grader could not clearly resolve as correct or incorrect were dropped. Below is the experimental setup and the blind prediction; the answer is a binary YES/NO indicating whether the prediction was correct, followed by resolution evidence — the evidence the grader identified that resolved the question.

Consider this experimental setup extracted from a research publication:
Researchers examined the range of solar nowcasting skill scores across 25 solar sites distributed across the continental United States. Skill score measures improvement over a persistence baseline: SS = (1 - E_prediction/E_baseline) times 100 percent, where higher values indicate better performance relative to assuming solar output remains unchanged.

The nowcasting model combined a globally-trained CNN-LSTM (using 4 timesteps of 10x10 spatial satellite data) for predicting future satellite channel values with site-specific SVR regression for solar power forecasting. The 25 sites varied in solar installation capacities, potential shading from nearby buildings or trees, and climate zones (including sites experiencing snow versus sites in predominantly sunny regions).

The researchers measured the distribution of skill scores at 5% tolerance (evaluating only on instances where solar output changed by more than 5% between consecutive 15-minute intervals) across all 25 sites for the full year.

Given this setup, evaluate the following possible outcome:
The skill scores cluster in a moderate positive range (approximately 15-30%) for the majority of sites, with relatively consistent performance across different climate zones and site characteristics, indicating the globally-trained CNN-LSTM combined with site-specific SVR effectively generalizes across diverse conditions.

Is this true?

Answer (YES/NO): NO